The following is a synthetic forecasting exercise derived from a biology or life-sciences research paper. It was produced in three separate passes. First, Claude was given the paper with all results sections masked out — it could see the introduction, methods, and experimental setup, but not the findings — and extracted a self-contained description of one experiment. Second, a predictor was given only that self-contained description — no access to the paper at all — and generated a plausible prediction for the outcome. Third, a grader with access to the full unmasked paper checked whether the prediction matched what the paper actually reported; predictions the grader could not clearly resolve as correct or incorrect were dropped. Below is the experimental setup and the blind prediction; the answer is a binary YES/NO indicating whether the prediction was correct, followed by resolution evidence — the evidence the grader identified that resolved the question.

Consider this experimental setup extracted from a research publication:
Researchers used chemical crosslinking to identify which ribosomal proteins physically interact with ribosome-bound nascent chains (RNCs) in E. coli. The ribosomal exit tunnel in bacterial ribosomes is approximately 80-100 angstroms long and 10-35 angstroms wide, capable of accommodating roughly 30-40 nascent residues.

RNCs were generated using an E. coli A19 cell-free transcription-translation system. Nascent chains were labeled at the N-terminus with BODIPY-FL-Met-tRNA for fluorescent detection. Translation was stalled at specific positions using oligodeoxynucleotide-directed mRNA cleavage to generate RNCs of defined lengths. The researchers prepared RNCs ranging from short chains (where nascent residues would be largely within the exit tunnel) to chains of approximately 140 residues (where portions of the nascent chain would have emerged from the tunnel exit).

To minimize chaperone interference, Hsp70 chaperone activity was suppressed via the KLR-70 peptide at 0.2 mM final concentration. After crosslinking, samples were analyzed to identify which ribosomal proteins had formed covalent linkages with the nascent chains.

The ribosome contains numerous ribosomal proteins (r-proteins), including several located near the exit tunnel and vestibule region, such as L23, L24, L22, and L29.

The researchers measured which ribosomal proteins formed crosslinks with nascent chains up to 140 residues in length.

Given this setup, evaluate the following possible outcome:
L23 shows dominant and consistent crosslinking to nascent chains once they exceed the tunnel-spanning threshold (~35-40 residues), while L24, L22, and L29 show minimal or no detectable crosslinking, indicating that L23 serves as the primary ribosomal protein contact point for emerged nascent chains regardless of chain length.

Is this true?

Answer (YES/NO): YES